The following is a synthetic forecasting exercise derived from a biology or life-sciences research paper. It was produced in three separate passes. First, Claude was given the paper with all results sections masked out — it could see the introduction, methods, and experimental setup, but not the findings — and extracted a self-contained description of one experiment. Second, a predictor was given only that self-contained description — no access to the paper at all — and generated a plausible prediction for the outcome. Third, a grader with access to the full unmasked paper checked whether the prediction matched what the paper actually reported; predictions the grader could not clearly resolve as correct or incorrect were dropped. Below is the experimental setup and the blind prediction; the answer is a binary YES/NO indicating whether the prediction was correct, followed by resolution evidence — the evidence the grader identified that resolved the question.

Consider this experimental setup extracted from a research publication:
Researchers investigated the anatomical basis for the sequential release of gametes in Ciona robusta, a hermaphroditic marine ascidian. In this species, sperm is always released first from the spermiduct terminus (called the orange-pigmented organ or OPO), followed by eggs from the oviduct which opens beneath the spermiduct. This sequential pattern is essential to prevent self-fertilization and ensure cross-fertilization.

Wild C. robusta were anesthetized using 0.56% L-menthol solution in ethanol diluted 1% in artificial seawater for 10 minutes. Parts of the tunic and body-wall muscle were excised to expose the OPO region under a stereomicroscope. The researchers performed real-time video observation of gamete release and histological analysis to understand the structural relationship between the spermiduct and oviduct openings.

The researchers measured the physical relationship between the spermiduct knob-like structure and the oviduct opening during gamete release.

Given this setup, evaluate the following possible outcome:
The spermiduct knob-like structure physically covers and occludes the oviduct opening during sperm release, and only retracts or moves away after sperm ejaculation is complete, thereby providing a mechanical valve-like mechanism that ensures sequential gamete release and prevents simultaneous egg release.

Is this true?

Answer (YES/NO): YES